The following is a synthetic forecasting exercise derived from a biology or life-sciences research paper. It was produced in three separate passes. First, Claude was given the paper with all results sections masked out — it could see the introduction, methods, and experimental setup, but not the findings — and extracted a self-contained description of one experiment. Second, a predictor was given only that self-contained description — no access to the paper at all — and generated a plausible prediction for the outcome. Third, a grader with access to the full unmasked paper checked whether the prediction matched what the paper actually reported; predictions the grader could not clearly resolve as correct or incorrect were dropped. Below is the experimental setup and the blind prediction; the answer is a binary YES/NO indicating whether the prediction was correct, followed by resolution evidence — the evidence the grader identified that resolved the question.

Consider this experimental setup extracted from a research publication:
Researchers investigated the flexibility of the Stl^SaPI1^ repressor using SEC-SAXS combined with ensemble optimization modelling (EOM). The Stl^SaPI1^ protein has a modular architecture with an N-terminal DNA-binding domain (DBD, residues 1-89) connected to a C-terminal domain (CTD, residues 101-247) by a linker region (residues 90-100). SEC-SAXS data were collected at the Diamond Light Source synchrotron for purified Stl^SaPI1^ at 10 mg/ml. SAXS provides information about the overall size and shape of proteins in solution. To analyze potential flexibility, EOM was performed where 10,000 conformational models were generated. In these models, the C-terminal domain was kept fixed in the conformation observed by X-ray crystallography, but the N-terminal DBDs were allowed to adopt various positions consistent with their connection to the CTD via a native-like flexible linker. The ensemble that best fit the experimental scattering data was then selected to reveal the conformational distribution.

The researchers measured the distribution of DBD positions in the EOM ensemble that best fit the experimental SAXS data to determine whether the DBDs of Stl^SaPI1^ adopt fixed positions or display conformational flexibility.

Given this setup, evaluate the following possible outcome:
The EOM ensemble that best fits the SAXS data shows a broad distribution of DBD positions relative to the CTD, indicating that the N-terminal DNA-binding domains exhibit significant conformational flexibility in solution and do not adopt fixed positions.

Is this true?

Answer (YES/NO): YES